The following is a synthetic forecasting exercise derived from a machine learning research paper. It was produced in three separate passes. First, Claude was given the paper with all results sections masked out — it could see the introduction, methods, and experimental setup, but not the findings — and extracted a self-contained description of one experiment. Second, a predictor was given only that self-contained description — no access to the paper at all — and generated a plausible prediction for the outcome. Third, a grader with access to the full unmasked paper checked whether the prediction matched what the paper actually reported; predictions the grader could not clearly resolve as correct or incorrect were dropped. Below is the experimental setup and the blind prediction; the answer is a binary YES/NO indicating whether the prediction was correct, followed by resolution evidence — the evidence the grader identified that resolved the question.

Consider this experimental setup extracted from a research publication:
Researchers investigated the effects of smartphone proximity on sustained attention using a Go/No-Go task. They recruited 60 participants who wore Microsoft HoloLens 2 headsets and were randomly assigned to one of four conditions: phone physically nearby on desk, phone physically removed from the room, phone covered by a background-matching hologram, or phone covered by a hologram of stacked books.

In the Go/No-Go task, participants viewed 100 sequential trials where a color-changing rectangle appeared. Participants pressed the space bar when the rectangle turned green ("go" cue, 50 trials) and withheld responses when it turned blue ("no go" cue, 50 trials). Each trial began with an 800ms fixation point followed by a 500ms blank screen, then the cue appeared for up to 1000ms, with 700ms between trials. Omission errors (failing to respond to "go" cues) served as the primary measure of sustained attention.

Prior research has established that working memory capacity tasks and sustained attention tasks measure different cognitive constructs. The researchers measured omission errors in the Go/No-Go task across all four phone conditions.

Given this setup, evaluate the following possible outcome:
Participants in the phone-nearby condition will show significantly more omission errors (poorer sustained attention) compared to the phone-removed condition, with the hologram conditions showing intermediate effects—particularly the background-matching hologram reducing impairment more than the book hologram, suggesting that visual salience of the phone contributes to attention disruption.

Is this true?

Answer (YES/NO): NO